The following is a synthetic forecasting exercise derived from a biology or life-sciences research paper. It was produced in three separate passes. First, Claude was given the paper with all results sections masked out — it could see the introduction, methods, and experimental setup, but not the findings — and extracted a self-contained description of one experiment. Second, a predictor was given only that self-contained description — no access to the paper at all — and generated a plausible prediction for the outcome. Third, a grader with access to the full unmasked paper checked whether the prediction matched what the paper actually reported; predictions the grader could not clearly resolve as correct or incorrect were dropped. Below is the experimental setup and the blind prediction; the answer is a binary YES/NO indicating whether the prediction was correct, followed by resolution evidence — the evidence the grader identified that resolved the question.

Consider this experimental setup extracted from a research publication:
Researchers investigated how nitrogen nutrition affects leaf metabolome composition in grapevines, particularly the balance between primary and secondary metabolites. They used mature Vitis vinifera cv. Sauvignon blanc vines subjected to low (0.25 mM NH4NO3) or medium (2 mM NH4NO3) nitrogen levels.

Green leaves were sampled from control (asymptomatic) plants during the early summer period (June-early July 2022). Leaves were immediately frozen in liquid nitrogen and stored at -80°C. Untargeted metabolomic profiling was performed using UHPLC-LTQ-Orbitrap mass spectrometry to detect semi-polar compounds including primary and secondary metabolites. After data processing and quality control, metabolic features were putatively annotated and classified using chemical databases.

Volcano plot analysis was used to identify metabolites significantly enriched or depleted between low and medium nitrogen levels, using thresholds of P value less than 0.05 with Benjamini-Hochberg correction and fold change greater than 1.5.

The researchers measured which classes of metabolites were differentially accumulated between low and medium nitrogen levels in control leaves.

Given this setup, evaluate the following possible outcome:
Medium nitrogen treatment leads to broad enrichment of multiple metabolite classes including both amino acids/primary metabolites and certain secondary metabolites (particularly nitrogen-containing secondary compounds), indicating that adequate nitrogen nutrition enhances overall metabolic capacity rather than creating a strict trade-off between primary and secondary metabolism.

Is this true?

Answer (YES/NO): NO